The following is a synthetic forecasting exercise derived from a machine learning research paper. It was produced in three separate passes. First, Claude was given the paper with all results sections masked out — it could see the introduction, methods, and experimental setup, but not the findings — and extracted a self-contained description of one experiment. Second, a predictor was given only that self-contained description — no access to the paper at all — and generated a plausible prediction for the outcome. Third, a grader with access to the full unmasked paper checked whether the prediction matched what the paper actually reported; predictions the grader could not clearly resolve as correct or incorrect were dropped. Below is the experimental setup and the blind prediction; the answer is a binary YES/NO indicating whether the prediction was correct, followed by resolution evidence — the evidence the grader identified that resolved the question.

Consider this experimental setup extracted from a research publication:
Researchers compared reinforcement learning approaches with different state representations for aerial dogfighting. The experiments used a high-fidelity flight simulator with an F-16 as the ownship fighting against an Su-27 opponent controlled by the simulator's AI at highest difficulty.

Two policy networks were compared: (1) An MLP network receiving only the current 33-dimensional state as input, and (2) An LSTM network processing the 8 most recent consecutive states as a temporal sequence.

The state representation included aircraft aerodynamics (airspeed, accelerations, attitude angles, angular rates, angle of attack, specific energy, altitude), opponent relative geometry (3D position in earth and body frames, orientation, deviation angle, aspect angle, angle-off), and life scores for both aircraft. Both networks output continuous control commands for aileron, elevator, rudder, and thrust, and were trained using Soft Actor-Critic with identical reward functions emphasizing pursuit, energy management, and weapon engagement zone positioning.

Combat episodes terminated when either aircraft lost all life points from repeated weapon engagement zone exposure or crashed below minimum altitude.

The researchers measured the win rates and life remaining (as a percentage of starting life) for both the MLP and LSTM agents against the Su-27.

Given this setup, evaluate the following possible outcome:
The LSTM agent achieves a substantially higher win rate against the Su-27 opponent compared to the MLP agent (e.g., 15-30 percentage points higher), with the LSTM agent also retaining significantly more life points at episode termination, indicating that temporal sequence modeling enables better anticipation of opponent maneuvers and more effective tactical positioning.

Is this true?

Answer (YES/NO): NO